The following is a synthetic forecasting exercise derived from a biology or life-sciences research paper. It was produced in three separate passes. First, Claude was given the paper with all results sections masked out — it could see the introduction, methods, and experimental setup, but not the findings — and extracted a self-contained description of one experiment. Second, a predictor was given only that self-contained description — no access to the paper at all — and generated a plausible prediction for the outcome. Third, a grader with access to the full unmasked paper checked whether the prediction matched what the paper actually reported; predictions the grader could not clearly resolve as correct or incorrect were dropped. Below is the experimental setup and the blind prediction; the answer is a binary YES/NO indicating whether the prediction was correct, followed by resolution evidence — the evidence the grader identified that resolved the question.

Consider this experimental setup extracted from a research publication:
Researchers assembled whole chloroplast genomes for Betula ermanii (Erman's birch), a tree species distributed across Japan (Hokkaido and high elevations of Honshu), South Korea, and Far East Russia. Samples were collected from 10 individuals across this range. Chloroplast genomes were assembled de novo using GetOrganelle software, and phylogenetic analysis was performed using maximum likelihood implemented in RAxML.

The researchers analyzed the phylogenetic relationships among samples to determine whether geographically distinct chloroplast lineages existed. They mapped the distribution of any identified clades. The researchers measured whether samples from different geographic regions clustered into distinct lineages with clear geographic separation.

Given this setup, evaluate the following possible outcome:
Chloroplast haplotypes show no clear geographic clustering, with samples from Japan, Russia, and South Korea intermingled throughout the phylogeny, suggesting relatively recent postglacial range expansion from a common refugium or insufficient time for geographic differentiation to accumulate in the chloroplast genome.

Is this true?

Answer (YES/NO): NO